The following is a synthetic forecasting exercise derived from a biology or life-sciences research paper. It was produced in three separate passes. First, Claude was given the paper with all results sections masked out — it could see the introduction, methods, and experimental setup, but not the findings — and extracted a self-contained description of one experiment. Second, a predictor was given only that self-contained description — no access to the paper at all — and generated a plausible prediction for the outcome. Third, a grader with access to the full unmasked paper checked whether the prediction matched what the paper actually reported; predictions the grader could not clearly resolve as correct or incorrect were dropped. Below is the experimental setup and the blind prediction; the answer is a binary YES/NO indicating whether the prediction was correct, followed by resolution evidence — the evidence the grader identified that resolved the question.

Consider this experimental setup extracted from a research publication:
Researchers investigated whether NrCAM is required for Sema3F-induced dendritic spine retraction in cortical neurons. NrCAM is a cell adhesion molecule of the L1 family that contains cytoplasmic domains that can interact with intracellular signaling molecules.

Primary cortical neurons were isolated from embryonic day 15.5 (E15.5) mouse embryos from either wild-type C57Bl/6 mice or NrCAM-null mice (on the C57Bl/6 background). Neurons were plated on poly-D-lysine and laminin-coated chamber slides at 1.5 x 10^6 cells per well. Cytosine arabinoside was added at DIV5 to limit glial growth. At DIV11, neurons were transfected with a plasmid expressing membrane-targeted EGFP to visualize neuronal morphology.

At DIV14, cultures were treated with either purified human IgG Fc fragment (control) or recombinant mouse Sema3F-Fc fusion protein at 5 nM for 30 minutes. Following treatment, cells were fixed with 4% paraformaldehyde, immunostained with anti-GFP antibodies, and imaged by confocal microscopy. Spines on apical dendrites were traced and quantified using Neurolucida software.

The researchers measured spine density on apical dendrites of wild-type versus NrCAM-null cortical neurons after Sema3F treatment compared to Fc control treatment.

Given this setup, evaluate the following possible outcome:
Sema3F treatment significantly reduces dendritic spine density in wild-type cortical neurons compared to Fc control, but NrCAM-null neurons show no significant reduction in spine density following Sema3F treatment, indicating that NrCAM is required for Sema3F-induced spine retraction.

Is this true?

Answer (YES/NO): YES